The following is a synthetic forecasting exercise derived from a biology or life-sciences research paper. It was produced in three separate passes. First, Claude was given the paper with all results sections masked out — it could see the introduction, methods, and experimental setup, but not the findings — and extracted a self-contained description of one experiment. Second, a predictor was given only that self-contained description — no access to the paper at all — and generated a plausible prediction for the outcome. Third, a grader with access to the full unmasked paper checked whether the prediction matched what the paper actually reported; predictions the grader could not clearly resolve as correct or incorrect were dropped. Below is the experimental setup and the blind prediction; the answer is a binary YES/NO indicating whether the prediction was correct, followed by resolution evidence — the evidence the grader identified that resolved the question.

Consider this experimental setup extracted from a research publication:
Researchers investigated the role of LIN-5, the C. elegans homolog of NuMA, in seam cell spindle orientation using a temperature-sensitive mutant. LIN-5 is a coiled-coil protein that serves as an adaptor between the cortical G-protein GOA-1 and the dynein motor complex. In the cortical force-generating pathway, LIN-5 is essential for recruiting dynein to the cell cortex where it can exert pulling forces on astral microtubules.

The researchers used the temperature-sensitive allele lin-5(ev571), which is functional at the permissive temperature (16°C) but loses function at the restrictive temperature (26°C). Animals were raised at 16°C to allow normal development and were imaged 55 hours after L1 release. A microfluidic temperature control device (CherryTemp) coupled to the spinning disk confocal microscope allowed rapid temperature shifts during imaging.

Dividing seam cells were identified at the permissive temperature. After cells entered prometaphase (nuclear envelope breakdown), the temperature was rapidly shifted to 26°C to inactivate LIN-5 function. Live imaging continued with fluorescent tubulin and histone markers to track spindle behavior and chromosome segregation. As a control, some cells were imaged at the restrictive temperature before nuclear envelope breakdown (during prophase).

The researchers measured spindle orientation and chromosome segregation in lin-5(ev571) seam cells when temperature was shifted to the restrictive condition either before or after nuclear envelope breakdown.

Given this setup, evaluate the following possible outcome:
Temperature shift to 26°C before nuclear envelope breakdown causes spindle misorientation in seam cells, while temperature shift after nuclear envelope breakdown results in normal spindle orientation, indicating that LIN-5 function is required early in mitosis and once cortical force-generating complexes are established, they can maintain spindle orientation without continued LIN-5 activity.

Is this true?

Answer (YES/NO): NO